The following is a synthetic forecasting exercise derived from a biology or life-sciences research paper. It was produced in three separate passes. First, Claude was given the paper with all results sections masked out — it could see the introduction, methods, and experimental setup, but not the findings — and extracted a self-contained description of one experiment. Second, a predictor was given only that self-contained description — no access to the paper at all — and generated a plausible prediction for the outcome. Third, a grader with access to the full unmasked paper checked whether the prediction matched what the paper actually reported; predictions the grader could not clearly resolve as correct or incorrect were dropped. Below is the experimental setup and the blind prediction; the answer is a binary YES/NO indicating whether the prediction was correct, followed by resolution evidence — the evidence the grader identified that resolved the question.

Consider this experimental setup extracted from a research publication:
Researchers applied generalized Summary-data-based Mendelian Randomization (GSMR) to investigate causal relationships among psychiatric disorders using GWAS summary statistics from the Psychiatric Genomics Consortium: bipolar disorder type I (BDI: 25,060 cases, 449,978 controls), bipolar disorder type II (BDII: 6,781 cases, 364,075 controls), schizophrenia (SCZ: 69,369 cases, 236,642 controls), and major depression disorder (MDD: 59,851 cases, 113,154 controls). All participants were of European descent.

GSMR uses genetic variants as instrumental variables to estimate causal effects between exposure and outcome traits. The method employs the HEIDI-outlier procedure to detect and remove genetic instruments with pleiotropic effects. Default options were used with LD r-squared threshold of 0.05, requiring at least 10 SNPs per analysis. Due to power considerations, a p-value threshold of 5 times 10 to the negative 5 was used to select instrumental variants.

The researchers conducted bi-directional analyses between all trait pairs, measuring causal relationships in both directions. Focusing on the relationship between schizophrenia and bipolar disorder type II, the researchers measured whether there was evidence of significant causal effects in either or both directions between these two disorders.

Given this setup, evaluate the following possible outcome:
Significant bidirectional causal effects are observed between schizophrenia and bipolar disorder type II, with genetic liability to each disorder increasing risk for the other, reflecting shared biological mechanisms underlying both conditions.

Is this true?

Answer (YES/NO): YES